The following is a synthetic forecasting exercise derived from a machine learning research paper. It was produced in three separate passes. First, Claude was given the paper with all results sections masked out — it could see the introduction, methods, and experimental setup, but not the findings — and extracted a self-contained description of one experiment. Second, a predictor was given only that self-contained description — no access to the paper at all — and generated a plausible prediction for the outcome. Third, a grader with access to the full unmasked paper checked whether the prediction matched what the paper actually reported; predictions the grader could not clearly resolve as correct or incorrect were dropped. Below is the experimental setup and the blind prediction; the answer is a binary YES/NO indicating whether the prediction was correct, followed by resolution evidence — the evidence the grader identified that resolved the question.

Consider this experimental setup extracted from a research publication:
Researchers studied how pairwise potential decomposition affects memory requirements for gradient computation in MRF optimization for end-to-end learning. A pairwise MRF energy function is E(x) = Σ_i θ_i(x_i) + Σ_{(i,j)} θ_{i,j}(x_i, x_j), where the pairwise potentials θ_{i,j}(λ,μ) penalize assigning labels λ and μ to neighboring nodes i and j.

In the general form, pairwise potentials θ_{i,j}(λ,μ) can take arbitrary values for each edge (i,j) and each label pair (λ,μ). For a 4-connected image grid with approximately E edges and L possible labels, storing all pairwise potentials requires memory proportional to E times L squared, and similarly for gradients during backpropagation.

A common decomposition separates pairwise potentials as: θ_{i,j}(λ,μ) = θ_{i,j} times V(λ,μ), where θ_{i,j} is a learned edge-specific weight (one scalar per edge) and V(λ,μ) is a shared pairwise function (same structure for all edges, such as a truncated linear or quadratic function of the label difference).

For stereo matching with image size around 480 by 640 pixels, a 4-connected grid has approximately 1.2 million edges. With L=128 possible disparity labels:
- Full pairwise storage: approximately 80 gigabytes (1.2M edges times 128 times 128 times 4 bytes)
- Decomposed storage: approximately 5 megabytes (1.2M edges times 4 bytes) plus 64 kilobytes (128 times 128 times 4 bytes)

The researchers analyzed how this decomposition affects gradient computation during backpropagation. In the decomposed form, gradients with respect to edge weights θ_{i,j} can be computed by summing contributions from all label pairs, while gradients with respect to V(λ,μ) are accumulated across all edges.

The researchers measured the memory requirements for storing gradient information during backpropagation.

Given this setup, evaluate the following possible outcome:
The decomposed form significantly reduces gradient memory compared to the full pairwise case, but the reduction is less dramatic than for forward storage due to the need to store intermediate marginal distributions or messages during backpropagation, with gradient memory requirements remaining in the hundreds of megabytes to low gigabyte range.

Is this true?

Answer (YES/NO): NO